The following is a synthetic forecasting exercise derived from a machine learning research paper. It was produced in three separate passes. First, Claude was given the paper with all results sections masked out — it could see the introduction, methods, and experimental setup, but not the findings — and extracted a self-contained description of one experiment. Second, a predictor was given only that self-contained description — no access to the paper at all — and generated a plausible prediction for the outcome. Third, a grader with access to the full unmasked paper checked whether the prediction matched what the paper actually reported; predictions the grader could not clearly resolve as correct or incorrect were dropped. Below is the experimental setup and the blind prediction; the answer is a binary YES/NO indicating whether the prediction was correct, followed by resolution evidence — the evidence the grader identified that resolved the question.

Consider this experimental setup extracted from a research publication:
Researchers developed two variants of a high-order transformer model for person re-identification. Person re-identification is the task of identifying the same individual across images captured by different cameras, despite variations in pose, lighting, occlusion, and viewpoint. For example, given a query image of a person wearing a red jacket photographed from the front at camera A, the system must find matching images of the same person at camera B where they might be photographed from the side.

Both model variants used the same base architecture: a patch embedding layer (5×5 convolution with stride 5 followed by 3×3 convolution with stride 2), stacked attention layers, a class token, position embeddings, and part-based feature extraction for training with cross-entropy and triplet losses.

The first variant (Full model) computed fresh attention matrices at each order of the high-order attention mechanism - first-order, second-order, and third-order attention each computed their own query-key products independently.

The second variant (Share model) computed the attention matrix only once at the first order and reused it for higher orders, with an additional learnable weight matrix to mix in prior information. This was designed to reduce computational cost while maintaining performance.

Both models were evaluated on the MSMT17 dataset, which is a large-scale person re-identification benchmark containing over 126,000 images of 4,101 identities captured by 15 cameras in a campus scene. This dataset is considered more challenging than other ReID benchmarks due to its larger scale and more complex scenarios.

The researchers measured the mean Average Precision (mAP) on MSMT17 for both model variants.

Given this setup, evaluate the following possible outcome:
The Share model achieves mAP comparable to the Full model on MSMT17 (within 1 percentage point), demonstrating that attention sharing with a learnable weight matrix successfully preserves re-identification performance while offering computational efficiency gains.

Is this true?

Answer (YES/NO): NO